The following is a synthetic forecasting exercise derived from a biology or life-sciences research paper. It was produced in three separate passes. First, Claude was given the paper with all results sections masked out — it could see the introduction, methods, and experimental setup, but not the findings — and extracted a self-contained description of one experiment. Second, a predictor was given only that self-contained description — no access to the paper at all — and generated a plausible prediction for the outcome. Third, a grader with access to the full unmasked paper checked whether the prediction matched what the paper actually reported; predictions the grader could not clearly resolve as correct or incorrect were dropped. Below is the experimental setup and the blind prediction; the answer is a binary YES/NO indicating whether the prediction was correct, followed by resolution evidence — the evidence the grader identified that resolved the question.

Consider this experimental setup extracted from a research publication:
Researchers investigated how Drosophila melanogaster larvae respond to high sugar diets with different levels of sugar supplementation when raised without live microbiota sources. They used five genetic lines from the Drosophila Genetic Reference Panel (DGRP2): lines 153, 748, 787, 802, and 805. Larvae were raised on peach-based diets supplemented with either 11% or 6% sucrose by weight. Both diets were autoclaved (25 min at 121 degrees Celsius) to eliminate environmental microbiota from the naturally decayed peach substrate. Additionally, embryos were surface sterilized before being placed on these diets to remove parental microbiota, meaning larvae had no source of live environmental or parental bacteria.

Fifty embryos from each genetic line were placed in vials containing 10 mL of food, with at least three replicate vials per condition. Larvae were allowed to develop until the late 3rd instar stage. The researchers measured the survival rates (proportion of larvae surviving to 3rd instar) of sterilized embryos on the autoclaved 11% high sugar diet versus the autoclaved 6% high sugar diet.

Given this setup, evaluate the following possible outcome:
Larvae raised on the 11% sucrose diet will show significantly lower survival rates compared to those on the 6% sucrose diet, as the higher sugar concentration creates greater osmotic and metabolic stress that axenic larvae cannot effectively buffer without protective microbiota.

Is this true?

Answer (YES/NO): YES